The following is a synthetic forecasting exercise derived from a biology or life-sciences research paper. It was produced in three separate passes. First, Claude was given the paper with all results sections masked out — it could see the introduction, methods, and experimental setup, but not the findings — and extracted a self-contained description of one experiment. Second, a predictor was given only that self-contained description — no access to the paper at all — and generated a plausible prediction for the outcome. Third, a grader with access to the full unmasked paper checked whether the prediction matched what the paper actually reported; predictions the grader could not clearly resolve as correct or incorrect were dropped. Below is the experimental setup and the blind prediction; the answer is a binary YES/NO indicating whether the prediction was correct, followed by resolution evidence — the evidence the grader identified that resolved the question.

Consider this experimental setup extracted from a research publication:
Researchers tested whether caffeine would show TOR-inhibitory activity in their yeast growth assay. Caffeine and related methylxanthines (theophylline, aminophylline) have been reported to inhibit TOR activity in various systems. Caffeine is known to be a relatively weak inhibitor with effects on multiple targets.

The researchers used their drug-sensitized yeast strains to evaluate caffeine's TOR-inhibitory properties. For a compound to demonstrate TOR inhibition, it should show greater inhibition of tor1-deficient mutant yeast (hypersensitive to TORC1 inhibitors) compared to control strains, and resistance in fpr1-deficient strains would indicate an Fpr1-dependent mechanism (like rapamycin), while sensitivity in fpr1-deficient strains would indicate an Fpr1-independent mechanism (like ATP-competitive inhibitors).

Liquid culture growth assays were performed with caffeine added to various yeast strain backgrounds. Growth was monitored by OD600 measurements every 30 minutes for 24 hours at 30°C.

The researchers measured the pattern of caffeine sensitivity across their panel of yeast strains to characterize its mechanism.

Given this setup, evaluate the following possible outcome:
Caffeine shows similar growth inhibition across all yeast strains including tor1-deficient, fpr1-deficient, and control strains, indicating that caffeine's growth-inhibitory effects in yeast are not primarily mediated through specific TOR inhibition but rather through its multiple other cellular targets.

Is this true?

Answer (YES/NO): NO